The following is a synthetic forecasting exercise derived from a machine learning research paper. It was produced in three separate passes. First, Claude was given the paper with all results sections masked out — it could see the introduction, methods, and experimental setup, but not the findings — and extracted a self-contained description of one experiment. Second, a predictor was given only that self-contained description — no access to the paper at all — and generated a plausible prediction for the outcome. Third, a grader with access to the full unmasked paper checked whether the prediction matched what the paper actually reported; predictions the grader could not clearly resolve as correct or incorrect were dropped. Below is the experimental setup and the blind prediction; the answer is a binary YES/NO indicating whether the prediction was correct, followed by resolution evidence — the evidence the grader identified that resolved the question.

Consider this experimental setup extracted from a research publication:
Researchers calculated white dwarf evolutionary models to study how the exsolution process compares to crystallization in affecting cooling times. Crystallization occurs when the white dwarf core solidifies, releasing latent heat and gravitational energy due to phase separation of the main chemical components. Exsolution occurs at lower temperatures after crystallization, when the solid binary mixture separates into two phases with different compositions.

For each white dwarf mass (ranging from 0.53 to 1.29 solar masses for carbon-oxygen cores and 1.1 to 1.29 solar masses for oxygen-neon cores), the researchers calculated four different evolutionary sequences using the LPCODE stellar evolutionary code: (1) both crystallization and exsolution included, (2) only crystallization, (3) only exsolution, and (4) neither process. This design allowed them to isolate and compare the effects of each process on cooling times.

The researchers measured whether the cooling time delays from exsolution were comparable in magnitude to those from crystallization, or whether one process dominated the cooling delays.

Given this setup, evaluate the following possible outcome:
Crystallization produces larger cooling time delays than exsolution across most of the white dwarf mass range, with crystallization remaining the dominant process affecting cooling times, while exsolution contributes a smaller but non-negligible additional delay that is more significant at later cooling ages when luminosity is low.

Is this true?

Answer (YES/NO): NO